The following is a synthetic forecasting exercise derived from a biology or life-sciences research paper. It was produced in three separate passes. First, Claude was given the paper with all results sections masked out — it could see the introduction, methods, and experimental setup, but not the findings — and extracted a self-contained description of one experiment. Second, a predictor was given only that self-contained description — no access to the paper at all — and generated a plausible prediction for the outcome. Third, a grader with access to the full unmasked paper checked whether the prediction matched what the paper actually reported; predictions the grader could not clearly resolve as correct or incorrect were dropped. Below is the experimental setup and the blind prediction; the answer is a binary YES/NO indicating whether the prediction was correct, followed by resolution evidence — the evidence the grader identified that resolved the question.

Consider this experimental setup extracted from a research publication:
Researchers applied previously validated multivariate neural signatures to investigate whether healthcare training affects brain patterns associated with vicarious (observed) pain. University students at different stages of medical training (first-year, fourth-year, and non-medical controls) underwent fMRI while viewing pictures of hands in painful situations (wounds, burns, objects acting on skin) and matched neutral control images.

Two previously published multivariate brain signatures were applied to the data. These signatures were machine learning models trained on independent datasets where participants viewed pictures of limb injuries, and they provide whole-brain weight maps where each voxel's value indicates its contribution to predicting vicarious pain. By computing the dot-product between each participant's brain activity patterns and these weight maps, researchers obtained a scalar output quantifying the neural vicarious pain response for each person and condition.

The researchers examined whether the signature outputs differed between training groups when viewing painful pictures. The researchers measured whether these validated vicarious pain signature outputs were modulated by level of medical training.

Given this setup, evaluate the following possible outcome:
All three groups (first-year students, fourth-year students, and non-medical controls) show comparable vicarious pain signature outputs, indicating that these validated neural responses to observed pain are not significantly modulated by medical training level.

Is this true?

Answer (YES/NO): NO